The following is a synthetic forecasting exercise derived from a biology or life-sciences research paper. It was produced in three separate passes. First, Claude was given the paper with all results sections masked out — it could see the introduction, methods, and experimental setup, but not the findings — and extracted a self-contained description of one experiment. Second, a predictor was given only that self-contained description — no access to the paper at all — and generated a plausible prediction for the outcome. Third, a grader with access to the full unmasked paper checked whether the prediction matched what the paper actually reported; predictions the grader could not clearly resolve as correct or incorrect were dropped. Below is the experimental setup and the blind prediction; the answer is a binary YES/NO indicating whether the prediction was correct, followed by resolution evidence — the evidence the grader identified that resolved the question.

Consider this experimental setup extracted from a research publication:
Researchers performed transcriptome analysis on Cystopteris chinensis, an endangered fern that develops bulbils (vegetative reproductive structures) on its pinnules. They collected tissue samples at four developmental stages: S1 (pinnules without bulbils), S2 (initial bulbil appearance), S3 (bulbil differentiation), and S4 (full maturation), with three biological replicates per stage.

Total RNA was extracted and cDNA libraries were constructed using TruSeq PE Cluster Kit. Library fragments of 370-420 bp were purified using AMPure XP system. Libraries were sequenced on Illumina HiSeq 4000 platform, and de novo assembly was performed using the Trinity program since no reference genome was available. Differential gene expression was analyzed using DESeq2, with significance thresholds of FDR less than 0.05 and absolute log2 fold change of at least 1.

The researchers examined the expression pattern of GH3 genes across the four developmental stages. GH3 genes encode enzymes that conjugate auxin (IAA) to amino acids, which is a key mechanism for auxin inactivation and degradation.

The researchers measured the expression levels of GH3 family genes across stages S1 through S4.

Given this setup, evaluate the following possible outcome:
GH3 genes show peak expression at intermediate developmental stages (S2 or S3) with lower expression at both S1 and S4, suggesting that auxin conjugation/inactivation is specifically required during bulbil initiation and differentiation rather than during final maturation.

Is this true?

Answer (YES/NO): NO